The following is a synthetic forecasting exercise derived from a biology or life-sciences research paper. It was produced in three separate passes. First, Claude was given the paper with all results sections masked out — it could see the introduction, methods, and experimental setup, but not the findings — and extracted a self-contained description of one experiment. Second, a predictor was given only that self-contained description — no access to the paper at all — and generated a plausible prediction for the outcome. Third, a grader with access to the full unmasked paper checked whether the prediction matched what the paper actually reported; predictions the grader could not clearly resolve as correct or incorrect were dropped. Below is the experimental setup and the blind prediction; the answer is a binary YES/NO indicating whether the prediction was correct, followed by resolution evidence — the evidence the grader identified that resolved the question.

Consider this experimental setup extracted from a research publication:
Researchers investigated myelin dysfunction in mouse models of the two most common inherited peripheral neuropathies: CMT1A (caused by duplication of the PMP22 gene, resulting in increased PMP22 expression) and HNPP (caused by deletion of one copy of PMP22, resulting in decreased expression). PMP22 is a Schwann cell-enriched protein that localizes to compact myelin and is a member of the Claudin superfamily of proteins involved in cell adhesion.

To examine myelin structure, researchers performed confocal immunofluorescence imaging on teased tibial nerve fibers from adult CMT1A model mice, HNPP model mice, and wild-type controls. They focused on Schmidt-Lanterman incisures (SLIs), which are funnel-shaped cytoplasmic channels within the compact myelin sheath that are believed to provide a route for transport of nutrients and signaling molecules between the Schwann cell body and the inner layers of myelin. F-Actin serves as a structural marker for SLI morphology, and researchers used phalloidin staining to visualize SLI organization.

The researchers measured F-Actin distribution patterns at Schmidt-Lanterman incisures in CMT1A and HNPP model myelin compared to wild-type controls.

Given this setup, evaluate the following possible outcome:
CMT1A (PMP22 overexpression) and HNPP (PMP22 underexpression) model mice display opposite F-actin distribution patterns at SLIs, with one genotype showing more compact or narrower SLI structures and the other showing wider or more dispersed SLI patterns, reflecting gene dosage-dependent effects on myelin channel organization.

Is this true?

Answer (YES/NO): YES